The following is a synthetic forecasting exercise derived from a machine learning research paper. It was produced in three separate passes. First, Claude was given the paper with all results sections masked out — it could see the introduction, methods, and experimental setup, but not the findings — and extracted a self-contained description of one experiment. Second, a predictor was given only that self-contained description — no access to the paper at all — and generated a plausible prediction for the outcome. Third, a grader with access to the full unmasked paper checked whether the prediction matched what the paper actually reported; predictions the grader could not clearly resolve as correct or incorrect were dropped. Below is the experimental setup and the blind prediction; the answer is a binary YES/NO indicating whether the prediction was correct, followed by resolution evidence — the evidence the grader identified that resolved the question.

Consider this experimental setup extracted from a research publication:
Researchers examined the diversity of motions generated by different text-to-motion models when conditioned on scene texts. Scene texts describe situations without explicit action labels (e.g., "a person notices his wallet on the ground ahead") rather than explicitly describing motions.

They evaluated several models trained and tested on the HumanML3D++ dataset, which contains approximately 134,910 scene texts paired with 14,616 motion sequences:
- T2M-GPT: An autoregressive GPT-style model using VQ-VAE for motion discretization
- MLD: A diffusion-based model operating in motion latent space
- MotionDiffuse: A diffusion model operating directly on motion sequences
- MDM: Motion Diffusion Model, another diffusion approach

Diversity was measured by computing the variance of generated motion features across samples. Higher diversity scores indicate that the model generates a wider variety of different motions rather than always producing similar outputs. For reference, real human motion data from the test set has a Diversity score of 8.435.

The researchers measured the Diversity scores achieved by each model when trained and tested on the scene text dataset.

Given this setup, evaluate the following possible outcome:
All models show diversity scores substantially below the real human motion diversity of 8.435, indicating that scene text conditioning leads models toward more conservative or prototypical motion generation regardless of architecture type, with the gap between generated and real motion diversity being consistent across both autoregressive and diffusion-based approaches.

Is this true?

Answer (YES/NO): NO